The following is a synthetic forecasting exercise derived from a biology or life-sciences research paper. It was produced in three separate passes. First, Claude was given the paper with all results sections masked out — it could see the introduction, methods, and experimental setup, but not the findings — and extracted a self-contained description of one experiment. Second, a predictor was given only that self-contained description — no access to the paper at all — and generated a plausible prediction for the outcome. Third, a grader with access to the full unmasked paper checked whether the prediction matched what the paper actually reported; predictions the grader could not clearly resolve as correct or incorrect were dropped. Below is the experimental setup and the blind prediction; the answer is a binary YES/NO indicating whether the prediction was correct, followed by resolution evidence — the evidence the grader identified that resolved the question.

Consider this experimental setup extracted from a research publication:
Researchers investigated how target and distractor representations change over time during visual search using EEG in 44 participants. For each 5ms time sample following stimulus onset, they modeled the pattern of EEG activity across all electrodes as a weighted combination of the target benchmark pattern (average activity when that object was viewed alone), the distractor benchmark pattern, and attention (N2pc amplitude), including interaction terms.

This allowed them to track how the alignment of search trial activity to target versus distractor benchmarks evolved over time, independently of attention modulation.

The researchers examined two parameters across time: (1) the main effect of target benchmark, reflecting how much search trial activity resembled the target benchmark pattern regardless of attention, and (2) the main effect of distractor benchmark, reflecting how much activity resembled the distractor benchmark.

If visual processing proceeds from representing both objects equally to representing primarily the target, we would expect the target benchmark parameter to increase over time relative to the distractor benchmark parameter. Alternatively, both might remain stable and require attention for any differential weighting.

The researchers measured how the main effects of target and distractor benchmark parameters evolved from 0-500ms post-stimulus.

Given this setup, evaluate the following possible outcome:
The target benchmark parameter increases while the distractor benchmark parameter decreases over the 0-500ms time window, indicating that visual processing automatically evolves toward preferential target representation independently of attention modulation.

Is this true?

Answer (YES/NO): NO